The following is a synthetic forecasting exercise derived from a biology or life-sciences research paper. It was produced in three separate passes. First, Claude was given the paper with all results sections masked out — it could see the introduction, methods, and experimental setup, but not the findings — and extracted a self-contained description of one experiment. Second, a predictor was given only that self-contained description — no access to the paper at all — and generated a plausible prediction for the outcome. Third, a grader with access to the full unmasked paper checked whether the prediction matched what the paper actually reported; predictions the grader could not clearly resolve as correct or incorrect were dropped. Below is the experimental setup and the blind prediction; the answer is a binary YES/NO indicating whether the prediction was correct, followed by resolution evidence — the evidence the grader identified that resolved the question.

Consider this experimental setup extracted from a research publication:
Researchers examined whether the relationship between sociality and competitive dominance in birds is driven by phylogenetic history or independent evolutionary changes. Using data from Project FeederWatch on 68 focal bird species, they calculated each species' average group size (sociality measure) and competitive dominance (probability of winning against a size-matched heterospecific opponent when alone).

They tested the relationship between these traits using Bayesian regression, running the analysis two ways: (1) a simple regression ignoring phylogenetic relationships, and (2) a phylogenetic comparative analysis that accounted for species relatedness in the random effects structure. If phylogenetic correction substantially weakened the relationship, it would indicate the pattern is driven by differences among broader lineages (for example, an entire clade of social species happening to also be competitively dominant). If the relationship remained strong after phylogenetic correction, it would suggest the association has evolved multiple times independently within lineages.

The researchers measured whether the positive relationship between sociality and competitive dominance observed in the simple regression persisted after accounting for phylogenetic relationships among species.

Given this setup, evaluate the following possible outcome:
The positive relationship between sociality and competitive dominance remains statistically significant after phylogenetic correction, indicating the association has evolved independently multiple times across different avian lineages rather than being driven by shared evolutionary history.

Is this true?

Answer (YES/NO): NO